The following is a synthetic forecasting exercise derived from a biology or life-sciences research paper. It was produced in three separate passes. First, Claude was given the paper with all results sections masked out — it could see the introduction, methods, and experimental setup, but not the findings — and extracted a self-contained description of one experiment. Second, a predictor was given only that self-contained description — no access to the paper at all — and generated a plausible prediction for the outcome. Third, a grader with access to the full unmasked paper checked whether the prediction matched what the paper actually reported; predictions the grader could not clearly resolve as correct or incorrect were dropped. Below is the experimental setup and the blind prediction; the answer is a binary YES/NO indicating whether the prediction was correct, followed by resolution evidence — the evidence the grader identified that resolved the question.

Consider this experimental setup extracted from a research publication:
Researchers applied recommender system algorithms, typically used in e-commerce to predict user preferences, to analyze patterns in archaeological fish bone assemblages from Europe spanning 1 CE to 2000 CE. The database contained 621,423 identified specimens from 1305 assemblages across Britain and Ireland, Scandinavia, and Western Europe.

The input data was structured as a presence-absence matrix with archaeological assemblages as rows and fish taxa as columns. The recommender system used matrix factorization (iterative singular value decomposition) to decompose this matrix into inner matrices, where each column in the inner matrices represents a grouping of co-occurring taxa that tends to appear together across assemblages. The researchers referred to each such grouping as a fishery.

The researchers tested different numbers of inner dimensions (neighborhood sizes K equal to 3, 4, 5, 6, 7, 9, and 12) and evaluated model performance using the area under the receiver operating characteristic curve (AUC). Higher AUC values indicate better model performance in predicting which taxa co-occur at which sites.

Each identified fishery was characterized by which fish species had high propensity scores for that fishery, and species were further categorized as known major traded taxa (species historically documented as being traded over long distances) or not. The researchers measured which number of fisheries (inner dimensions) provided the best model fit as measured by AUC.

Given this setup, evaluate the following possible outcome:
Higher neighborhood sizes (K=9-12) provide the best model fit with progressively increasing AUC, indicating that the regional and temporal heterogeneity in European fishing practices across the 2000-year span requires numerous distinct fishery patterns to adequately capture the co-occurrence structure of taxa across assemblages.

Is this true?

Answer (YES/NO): NO